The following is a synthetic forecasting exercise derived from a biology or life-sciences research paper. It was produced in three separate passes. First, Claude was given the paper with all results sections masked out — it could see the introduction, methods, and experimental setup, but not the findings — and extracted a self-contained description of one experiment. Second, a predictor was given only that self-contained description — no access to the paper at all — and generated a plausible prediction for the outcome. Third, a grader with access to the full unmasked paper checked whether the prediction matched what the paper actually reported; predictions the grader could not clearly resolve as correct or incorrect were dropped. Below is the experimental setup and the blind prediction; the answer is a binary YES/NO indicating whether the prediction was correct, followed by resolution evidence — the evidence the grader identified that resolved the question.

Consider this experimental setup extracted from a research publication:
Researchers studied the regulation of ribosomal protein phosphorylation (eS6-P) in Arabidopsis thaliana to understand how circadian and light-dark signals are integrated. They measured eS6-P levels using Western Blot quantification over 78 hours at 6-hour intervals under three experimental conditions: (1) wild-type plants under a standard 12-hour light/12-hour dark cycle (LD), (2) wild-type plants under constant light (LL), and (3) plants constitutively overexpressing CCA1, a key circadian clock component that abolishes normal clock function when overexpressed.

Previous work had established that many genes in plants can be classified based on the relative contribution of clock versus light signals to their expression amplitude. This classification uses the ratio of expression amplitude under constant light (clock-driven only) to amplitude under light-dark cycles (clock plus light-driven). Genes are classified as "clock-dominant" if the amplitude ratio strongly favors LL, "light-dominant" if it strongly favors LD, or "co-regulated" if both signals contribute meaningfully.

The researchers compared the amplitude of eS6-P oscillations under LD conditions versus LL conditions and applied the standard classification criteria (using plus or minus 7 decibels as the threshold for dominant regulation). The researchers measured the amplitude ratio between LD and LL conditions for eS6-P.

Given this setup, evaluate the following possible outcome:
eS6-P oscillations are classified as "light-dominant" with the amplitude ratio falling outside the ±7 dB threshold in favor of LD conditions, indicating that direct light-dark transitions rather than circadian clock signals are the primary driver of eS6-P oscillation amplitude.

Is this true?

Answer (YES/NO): NO